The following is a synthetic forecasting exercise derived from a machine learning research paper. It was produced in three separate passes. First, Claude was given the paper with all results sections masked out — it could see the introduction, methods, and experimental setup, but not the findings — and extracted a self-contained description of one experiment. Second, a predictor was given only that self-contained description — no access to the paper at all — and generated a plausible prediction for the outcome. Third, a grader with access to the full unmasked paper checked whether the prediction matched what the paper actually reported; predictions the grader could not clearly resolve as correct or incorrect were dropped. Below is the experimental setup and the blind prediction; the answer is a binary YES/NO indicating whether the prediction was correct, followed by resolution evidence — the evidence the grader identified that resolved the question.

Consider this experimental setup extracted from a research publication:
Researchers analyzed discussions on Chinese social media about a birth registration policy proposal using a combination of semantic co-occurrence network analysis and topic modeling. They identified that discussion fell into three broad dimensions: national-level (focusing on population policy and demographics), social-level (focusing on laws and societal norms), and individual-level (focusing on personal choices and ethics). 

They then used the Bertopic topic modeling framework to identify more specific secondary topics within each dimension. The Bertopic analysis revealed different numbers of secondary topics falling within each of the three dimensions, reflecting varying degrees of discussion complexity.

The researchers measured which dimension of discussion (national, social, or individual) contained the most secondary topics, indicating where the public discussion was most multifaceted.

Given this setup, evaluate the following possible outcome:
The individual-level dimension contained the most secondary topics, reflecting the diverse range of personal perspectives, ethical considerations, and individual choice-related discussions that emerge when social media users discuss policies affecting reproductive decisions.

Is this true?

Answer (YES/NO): NO